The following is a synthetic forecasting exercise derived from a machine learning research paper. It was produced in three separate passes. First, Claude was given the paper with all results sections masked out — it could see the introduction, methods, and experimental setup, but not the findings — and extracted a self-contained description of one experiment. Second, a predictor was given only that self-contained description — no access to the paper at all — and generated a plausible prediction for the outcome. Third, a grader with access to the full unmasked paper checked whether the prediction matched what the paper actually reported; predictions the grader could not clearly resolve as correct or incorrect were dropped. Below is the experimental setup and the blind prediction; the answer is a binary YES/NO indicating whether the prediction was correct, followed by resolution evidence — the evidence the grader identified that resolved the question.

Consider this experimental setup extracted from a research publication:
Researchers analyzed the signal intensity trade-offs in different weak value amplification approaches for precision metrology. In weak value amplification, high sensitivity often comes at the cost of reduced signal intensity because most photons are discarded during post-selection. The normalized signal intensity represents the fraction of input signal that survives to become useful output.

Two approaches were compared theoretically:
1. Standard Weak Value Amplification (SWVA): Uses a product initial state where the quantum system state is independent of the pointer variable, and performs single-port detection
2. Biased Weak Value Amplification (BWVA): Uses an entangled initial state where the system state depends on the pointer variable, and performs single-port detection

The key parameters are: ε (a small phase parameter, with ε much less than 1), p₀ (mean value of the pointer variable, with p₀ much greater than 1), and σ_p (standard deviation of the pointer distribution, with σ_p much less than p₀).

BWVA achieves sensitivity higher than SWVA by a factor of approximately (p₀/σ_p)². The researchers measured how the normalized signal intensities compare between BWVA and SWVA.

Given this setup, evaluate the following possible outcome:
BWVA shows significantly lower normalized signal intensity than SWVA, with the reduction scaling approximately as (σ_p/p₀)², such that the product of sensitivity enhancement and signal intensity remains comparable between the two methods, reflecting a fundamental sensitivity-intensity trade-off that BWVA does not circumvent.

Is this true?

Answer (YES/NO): YES